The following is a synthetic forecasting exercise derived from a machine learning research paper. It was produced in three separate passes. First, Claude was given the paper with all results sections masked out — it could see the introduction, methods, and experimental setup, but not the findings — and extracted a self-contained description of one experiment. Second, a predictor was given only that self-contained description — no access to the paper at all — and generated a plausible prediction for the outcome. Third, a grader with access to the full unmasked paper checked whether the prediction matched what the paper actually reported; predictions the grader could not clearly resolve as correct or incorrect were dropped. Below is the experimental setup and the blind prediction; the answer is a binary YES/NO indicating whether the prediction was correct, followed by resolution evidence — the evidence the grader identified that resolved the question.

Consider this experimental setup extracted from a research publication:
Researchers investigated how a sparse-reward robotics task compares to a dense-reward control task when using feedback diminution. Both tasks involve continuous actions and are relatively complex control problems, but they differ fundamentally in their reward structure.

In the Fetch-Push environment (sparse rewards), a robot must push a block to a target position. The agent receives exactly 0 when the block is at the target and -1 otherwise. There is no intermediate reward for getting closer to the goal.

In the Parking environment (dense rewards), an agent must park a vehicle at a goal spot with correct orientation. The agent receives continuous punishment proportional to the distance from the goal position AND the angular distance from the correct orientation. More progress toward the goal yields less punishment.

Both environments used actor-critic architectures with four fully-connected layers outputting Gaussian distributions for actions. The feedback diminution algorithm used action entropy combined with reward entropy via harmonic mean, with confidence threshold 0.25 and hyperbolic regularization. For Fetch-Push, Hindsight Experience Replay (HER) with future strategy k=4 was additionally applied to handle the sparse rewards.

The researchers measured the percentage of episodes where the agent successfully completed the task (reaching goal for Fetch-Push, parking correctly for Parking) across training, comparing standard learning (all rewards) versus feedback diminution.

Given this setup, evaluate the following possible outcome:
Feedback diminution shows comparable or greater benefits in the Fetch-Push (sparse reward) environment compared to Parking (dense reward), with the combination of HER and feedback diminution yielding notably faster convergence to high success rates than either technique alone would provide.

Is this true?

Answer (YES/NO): NO